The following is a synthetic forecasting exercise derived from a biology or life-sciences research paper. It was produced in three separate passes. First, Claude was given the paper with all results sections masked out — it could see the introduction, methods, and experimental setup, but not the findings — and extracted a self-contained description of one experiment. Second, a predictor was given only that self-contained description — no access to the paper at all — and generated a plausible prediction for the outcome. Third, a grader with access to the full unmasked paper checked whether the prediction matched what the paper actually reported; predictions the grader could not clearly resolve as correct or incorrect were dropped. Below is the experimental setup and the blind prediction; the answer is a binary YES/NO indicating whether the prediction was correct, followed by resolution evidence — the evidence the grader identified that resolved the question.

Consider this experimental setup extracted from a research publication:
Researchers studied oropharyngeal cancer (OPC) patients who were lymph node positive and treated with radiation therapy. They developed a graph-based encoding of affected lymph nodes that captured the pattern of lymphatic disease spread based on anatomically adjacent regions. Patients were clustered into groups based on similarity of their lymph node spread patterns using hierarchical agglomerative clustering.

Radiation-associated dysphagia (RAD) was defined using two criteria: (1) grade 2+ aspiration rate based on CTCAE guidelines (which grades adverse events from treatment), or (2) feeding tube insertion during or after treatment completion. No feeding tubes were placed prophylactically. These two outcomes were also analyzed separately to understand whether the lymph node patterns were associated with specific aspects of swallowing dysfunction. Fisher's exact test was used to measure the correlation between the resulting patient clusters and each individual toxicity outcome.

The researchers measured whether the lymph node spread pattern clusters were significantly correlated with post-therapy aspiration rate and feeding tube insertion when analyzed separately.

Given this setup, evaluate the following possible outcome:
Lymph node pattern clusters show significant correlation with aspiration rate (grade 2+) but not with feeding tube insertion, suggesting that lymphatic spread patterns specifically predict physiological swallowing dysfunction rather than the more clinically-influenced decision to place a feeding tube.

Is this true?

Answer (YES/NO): NO